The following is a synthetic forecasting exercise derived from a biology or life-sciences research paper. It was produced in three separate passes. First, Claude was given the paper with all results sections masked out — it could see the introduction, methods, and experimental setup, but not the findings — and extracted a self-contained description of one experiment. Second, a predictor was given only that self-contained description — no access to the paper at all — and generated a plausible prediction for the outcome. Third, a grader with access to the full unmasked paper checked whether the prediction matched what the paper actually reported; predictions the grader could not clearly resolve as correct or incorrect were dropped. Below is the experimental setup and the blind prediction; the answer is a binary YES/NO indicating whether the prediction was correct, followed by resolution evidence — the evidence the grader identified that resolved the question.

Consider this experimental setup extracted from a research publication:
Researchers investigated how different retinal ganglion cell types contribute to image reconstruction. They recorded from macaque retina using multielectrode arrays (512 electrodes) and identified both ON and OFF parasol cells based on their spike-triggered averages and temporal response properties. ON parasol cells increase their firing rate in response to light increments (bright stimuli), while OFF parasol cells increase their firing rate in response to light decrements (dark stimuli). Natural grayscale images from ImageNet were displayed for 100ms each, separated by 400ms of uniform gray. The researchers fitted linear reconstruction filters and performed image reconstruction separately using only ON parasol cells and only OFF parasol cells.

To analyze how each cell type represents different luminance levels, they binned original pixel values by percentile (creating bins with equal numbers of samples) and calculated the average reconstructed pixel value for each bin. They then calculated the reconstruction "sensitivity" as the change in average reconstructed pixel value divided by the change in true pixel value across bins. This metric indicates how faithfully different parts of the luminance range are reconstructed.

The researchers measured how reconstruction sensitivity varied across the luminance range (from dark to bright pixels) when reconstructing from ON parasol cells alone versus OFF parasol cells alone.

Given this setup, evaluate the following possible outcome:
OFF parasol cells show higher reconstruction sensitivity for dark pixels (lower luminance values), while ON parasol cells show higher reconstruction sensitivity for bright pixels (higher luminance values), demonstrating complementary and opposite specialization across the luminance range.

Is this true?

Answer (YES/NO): YES